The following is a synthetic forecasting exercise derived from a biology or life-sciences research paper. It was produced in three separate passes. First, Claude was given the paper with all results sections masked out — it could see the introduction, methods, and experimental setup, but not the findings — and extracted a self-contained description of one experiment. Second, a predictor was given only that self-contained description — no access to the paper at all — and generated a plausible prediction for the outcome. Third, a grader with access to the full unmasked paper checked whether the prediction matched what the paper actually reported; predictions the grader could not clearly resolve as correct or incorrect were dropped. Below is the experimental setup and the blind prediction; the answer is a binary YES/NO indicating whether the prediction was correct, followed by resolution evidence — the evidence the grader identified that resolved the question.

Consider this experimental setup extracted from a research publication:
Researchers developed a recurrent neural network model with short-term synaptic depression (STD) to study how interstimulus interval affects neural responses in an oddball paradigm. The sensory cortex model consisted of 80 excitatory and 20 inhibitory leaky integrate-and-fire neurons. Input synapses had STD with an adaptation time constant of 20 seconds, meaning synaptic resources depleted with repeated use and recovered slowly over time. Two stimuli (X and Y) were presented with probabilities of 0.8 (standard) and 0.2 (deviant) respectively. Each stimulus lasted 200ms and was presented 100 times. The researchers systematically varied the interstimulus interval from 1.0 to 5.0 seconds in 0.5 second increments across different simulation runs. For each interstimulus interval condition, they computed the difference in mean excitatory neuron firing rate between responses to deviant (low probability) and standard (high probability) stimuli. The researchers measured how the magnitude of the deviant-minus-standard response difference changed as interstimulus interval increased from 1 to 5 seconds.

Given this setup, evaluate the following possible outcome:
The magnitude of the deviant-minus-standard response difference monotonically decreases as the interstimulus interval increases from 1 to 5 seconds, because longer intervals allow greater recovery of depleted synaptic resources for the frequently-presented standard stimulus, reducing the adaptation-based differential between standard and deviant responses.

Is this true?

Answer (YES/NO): YES